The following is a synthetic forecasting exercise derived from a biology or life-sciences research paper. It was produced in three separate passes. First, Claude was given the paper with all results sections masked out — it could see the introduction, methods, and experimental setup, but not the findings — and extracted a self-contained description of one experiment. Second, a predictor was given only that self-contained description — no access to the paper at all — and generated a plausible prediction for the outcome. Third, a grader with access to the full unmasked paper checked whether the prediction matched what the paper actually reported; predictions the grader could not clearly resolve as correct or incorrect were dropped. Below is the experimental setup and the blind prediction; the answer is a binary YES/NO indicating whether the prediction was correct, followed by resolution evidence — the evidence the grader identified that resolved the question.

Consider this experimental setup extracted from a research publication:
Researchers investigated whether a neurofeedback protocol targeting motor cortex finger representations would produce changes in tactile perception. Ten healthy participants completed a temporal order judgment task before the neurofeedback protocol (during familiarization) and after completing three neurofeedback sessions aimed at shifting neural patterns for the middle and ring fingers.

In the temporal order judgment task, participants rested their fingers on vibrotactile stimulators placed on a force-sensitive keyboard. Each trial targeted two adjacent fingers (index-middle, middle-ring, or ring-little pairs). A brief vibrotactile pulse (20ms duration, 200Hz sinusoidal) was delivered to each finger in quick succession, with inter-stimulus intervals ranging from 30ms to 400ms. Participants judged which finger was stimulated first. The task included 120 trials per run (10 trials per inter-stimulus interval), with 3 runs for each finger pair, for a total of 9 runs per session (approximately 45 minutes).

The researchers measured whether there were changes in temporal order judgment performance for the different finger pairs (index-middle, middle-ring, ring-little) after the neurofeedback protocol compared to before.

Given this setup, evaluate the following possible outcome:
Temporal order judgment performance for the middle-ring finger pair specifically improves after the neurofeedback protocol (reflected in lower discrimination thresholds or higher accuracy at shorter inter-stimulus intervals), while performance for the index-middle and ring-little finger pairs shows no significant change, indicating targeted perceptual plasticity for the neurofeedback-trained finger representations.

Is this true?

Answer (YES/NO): NO